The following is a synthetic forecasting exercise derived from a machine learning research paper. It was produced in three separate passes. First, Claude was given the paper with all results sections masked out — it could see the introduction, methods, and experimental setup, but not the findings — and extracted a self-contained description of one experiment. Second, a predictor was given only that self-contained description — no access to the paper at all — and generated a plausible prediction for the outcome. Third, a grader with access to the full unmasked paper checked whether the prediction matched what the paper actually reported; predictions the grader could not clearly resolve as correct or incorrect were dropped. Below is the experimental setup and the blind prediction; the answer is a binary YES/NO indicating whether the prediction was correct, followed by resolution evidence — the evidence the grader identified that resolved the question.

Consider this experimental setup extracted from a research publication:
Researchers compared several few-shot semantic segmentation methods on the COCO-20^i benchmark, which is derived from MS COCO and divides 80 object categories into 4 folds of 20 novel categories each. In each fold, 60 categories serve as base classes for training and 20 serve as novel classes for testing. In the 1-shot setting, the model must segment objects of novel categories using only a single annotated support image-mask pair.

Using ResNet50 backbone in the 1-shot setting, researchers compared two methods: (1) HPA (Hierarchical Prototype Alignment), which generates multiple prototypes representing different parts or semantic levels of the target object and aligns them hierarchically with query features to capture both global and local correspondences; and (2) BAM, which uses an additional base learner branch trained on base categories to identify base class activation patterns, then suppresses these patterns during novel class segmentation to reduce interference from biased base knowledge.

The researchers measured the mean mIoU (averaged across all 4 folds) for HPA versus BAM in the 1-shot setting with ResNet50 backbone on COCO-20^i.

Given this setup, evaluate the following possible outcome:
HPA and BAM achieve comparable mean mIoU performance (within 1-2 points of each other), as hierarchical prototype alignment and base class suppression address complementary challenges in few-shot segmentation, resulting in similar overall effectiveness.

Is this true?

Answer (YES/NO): NO